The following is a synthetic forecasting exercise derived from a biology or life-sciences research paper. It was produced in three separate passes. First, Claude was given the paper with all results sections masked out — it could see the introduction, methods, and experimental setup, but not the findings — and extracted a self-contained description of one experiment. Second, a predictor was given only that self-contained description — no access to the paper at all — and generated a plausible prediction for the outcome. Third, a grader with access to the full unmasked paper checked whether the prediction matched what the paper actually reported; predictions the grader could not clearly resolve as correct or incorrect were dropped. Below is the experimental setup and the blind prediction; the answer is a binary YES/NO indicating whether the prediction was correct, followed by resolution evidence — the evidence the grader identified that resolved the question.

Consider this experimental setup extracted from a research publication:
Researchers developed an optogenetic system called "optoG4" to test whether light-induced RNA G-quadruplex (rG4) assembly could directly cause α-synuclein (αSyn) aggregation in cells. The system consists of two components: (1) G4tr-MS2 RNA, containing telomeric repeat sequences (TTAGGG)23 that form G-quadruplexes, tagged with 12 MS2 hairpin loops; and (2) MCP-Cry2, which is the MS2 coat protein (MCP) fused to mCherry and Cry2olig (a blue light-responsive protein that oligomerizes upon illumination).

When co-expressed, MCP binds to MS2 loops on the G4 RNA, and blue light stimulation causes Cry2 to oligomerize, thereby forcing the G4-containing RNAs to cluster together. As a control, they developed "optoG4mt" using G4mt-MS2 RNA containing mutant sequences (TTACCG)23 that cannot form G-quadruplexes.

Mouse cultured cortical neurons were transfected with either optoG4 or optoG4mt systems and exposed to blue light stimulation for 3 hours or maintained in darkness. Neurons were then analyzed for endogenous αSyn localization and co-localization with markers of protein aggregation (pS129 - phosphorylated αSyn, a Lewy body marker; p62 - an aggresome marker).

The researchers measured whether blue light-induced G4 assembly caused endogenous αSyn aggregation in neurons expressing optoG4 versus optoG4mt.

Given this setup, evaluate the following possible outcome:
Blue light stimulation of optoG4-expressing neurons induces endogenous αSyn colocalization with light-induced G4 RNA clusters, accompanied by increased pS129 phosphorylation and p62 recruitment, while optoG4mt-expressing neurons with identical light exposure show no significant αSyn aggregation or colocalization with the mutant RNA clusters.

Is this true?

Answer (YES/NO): YES